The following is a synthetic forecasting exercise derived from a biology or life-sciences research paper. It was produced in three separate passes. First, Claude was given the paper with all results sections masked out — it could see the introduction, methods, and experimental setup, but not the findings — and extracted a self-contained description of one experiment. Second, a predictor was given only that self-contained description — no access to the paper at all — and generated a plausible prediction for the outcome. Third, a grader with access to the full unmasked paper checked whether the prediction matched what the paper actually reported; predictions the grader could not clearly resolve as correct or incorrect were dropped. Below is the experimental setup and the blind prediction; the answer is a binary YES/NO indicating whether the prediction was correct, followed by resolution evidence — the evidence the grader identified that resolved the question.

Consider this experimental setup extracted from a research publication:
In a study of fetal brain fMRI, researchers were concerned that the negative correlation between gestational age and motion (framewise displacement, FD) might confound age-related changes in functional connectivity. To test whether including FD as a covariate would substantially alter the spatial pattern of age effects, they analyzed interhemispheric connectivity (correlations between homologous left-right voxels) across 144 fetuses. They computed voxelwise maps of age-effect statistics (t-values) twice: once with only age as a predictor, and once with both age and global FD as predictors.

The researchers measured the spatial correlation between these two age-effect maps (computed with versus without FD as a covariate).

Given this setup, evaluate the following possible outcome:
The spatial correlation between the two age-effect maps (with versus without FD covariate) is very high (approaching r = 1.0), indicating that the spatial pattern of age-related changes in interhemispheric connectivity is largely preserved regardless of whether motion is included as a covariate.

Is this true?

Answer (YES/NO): YES